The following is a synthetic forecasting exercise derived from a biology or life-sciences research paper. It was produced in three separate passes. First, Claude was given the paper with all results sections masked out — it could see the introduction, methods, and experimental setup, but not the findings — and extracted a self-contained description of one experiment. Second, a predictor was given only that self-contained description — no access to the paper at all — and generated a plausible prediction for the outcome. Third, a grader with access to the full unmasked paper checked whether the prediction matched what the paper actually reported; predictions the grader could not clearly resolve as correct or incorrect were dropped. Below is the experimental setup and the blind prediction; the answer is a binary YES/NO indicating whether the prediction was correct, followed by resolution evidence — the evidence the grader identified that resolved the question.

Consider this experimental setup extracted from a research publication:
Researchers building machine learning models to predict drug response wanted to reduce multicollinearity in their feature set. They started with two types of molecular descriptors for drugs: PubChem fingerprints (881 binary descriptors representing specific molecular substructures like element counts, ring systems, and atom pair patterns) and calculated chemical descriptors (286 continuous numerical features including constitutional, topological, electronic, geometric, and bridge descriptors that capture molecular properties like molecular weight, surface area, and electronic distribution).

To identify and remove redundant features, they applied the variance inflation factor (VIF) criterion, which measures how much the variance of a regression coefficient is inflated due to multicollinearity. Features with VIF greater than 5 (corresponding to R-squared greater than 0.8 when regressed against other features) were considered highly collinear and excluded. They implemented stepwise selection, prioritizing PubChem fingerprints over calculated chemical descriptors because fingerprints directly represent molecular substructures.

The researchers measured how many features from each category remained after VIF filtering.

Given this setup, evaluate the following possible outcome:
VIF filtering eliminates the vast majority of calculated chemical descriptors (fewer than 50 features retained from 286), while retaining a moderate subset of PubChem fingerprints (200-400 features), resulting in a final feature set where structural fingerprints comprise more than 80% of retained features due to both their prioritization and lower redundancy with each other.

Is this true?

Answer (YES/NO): NO